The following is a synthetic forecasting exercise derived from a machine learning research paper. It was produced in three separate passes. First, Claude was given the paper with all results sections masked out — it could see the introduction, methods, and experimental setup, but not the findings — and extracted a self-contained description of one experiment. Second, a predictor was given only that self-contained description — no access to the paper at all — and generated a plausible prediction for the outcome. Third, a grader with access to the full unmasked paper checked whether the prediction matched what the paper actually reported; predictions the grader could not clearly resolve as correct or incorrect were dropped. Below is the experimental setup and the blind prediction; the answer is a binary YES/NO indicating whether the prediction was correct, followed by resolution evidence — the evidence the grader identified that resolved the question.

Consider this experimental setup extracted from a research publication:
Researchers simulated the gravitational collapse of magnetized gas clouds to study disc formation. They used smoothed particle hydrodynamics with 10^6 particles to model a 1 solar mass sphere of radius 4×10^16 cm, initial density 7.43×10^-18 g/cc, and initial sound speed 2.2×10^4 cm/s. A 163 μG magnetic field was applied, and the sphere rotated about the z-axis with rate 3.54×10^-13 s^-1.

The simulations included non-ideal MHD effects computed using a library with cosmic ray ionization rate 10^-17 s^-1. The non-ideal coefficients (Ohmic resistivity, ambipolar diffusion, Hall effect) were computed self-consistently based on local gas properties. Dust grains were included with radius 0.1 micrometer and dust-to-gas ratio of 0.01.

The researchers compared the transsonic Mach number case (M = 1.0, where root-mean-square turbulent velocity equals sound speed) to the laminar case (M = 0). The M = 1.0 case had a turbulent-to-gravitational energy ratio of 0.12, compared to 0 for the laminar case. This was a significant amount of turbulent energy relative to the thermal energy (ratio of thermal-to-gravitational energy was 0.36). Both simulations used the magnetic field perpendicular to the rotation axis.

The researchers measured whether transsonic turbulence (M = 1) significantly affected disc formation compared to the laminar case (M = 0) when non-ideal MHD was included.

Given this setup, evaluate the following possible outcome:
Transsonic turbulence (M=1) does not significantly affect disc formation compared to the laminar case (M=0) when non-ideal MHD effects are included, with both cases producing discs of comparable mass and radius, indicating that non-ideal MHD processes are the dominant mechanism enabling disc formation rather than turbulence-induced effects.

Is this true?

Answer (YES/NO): YES